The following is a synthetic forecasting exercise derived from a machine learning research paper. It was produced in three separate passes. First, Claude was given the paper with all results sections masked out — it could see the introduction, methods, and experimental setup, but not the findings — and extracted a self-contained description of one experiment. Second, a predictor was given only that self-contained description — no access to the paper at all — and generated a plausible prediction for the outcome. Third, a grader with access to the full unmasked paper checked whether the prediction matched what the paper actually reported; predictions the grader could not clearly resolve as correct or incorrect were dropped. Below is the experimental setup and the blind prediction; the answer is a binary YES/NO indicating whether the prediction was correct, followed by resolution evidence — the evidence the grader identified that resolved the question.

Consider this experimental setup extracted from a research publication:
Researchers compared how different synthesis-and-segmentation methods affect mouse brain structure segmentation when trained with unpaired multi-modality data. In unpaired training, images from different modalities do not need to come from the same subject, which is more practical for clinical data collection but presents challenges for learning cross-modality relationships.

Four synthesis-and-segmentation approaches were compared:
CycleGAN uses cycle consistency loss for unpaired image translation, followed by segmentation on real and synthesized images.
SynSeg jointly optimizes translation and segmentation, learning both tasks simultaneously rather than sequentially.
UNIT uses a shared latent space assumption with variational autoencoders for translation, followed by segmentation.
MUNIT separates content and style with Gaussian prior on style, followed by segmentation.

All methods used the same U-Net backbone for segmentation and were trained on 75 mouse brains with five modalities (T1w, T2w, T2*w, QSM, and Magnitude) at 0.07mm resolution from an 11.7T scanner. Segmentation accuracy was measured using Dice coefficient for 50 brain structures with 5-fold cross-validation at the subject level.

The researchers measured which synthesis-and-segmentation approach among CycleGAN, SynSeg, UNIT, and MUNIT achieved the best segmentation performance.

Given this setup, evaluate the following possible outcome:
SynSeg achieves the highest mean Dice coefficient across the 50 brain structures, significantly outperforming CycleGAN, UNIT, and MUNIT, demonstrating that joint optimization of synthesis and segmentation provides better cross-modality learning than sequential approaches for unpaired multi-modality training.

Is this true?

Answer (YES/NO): NO